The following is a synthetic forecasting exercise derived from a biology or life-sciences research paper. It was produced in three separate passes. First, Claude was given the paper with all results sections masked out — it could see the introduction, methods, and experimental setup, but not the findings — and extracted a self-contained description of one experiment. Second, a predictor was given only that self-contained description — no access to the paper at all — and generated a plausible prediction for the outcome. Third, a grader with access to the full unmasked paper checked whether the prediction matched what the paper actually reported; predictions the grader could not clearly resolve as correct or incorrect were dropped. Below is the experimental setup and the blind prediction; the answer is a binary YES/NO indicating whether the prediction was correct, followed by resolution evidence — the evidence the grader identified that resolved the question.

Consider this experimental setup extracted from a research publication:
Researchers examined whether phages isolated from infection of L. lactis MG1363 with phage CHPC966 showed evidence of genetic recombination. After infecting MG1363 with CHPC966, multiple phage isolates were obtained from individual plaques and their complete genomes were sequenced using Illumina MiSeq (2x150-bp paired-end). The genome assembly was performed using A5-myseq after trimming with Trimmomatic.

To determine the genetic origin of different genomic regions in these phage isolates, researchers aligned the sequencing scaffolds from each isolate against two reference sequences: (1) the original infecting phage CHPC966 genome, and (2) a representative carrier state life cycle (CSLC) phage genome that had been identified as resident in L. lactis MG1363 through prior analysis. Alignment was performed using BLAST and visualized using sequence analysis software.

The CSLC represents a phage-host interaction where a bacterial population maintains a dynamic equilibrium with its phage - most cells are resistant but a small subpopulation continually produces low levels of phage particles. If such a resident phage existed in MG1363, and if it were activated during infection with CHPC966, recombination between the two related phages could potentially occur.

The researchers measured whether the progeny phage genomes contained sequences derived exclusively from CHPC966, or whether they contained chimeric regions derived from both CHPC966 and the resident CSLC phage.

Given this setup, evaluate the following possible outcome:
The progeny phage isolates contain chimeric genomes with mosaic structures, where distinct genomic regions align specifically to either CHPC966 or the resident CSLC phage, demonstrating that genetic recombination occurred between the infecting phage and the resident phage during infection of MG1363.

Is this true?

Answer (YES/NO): YES